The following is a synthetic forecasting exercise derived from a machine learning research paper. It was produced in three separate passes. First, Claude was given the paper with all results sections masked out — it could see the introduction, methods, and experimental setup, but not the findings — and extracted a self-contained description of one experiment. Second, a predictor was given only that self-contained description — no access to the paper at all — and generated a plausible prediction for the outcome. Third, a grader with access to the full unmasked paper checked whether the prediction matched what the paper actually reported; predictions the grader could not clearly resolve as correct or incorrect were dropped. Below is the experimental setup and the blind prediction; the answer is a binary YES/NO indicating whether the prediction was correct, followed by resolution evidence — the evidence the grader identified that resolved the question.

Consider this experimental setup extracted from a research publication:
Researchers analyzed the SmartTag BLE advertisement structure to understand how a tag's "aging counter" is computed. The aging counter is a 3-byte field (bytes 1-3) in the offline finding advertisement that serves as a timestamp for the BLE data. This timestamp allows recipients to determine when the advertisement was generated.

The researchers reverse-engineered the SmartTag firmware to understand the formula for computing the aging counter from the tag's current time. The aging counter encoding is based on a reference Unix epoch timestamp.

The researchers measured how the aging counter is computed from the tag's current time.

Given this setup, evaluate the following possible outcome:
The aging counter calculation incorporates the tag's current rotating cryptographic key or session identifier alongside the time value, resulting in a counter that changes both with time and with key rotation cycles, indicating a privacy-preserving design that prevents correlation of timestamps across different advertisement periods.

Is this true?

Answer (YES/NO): NO